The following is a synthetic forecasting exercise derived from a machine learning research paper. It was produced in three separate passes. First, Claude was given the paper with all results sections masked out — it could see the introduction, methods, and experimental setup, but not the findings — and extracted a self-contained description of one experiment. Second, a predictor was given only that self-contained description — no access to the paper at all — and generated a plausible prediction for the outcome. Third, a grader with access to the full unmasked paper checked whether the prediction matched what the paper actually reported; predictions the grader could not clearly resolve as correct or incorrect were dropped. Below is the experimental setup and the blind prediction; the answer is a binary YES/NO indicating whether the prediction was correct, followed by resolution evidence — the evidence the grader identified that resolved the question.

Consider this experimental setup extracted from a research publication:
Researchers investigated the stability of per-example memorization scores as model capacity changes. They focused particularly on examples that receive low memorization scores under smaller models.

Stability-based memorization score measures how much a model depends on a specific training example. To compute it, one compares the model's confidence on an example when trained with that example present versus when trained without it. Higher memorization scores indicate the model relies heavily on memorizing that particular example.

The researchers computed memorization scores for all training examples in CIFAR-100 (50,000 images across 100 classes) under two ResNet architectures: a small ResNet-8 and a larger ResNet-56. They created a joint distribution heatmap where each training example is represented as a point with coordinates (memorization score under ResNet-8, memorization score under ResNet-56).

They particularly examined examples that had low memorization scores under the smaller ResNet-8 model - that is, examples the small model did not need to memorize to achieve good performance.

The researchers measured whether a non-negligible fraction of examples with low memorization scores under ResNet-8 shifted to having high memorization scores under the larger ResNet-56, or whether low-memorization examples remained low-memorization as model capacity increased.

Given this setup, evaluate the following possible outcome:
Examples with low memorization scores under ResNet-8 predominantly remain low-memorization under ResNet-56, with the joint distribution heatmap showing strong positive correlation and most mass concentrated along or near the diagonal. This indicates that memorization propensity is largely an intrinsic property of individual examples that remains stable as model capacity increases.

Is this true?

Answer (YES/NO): NO